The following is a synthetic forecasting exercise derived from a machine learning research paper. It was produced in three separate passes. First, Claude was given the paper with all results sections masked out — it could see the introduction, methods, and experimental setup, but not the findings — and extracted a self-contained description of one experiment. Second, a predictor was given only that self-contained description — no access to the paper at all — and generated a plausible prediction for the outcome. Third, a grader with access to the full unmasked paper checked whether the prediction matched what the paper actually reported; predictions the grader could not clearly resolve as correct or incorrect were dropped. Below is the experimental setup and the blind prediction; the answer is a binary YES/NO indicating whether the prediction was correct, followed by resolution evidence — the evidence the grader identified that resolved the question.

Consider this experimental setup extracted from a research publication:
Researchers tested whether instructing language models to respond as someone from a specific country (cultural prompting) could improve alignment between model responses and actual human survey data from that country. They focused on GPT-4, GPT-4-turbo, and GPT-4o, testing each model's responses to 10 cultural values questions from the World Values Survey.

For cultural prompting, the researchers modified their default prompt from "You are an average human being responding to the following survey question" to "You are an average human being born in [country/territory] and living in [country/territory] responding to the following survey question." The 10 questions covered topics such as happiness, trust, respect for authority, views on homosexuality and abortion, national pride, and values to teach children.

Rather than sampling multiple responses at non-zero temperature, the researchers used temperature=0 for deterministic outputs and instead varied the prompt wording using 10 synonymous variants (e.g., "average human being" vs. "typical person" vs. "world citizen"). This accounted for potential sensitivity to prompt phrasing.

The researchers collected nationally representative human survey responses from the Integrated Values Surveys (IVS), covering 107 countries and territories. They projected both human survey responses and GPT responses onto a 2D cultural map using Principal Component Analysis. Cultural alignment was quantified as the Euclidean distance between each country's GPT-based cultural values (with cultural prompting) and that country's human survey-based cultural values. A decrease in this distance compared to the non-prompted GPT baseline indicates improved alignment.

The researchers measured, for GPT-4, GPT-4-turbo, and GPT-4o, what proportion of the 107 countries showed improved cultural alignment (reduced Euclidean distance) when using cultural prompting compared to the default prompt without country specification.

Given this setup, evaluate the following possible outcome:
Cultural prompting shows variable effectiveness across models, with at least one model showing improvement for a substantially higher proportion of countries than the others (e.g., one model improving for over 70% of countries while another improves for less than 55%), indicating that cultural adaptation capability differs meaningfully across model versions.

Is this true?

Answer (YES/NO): NO